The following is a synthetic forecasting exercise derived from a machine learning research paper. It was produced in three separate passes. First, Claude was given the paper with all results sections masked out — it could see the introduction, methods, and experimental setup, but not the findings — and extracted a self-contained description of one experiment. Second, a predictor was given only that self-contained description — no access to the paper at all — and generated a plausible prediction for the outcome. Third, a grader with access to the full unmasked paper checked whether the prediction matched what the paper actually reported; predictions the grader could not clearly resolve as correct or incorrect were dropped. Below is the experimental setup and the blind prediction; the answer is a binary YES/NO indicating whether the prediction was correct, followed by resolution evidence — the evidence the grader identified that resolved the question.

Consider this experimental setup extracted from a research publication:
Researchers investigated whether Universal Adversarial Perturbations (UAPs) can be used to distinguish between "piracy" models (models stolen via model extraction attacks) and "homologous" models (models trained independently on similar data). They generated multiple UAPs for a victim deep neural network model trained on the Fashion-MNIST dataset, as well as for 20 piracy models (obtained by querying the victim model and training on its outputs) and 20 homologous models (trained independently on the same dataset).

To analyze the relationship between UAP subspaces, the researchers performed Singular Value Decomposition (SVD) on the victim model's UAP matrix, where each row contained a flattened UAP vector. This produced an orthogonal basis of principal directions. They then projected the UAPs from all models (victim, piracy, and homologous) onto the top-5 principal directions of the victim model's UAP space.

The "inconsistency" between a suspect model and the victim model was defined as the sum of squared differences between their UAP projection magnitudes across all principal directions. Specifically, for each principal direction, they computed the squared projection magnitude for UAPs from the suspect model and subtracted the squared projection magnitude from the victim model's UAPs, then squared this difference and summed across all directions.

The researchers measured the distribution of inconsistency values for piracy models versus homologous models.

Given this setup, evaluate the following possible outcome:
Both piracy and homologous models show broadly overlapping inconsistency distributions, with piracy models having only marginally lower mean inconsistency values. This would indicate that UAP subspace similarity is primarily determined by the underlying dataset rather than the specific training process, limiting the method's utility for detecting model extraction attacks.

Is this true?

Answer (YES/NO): NO